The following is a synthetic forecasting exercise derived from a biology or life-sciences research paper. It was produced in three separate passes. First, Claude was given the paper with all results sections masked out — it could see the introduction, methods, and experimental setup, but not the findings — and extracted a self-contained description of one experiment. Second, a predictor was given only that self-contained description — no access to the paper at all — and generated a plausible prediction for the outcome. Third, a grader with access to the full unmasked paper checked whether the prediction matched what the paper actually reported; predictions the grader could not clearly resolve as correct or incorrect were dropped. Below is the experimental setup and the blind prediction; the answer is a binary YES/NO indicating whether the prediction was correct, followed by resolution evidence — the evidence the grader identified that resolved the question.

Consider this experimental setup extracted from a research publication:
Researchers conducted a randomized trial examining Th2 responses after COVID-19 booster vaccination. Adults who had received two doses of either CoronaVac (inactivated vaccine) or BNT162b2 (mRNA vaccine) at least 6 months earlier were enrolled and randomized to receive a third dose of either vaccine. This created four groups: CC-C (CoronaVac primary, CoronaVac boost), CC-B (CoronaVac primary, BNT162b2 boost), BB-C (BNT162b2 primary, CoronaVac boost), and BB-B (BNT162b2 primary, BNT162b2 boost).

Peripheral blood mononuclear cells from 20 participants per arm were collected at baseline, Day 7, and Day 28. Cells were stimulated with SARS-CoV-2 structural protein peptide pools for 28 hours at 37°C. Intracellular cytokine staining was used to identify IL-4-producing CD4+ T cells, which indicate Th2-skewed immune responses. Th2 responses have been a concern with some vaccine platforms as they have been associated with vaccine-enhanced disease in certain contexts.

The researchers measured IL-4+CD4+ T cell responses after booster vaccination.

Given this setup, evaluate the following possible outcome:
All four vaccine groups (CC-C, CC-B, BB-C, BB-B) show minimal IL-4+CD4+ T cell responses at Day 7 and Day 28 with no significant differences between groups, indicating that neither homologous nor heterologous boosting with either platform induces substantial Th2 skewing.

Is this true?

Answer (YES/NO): YES